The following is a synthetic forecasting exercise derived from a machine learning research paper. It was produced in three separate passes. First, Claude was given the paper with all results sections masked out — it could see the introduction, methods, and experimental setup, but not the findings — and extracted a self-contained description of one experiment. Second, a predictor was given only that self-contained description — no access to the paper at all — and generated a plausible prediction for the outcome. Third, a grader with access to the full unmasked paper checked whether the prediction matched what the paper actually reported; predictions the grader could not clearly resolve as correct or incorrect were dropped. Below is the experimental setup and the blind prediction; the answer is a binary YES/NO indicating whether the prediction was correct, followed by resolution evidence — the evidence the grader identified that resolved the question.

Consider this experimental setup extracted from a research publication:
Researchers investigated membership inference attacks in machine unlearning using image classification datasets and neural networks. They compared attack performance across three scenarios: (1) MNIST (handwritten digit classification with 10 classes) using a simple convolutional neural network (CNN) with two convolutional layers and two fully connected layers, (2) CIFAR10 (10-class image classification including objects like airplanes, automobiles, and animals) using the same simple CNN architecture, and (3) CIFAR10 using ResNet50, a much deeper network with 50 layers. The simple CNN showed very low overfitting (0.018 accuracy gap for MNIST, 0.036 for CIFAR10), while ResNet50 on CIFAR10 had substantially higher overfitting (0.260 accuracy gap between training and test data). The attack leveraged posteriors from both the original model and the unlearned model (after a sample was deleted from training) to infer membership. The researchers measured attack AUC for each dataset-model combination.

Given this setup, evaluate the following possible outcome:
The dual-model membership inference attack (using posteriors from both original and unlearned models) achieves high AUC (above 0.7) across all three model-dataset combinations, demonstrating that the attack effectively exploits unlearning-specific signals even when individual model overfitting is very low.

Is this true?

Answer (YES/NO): NO